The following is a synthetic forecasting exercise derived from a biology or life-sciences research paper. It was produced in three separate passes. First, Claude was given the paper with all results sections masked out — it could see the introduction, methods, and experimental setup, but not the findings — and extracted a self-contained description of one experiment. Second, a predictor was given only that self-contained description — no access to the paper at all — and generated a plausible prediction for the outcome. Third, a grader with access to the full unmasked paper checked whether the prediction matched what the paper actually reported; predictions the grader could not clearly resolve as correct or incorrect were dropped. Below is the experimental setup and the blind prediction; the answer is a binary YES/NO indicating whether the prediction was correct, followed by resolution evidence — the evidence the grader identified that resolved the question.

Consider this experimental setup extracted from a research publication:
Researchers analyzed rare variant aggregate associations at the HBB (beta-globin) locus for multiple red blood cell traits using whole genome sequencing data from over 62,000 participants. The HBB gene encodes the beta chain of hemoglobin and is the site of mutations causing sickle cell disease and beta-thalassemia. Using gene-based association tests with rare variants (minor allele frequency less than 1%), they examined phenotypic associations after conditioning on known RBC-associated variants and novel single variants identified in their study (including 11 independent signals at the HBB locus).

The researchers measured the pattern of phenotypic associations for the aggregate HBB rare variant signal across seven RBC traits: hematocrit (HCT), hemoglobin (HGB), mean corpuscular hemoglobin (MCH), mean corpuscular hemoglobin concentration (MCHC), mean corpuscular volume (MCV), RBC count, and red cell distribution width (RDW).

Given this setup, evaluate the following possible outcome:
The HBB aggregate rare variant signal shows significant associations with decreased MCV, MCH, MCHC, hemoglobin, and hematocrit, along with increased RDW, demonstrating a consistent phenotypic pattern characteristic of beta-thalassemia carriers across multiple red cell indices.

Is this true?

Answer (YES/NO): YES